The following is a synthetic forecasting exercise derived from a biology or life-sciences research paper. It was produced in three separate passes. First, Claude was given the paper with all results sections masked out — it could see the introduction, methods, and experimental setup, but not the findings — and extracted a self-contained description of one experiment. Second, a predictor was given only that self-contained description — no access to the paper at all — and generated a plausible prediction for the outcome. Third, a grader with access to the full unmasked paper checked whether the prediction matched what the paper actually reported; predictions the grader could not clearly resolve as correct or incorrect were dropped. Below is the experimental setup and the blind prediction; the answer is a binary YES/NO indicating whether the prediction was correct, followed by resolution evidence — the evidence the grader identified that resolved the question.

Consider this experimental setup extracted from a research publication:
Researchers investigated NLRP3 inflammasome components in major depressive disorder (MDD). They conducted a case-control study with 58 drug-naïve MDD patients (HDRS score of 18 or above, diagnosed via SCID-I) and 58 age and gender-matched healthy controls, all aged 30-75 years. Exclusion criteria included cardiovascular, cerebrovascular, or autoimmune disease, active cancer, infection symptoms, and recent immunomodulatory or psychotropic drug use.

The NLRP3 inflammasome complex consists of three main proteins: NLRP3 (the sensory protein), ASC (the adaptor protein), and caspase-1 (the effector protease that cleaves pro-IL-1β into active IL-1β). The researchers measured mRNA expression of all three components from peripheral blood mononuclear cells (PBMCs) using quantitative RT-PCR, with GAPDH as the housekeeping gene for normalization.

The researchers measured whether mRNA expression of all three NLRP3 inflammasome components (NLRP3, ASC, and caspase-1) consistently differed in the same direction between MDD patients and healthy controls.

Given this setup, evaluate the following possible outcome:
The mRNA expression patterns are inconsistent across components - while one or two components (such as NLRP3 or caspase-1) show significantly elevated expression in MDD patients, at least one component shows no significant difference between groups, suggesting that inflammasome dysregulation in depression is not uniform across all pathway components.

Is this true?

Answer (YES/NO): YES